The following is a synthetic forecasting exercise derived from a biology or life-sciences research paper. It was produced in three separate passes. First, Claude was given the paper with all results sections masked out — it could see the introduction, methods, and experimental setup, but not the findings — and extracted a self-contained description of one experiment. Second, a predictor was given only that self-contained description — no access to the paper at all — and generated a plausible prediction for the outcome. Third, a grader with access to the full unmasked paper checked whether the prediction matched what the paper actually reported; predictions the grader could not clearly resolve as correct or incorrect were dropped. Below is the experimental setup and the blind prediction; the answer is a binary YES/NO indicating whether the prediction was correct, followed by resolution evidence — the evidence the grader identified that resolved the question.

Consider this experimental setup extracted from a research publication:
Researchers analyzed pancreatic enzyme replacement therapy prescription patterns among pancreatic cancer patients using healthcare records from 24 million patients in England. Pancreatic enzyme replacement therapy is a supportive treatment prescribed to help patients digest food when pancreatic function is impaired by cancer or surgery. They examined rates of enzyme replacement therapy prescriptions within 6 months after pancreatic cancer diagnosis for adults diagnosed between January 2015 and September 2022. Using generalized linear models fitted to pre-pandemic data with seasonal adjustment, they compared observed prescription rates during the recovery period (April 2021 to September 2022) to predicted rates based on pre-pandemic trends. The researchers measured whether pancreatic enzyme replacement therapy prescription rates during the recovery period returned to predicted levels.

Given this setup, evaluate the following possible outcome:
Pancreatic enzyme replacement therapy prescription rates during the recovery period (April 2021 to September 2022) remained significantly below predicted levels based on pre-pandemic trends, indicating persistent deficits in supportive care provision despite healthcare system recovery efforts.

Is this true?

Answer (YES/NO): NO